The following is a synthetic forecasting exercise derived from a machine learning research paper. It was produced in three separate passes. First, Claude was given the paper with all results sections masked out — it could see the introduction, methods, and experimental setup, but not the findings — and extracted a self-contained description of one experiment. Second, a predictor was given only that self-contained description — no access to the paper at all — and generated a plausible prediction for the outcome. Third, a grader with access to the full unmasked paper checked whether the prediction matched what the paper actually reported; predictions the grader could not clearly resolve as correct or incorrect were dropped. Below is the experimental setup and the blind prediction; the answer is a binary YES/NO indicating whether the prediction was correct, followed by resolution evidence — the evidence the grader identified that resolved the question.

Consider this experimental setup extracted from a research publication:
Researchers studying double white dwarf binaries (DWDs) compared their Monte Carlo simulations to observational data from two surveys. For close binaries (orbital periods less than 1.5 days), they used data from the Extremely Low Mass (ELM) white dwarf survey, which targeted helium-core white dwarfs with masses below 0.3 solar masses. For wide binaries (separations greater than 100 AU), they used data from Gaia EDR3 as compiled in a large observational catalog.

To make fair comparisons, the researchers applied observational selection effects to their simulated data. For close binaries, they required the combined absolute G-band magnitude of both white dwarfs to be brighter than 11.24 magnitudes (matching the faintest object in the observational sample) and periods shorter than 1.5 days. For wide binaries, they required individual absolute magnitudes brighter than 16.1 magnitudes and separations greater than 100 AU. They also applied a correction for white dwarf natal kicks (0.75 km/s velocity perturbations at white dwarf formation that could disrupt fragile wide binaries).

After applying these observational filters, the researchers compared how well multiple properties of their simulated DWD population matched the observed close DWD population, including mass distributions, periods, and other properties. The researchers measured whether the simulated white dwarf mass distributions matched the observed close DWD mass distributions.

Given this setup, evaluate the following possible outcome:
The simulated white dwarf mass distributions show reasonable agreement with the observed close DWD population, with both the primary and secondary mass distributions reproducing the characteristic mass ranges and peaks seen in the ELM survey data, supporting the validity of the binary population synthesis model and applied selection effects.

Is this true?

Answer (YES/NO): NO